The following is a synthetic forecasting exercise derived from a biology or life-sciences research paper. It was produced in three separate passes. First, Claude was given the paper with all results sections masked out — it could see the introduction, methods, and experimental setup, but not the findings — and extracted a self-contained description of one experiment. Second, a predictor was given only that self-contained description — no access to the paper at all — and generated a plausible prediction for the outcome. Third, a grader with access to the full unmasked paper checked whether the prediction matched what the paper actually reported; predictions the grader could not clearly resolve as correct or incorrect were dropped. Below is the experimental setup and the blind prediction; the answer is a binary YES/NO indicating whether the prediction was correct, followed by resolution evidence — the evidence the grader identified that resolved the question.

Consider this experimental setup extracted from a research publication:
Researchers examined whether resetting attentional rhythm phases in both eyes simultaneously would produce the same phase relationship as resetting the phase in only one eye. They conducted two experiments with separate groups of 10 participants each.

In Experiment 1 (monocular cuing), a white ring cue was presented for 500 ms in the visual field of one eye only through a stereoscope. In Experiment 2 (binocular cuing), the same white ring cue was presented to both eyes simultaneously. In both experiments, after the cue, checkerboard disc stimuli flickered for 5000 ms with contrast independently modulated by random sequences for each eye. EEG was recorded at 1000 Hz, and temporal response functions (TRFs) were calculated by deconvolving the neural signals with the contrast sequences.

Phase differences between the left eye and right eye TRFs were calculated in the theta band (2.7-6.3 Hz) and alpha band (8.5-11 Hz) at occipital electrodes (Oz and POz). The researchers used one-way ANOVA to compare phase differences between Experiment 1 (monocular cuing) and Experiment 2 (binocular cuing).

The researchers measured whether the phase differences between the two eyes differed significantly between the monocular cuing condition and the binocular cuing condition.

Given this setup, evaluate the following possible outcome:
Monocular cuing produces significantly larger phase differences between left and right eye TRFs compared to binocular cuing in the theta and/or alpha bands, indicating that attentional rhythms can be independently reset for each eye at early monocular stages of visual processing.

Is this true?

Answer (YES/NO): NO